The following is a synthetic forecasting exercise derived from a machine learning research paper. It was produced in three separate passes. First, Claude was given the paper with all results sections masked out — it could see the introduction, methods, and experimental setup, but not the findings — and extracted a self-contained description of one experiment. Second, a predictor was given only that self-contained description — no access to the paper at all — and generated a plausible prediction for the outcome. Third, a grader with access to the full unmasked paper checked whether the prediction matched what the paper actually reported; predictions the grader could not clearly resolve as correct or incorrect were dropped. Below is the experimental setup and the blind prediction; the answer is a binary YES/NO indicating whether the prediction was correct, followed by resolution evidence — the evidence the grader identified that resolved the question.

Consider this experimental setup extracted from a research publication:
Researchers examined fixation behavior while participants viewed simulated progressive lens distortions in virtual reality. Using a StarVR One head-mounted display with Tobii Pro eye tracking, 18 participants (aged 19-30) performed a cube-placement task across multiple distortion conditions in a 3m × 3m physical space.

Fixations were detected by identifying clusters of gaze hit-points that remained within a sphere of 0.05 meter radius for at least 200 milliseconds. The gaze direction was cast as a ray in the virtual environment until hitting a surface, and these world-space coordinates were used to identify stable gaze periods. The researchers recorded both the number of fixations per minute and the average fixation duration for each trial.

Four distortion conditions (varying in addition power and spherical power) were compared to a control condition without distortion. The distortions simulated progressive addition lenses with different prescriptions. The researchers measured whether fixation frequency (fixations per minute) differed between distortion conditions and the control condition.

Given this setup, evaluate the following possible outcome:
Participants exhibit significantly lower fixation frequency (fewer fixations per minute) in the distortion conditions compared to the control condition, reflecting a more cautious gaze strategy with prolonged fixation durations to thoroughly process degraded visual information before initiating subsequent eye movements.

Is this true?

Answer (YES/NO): NO